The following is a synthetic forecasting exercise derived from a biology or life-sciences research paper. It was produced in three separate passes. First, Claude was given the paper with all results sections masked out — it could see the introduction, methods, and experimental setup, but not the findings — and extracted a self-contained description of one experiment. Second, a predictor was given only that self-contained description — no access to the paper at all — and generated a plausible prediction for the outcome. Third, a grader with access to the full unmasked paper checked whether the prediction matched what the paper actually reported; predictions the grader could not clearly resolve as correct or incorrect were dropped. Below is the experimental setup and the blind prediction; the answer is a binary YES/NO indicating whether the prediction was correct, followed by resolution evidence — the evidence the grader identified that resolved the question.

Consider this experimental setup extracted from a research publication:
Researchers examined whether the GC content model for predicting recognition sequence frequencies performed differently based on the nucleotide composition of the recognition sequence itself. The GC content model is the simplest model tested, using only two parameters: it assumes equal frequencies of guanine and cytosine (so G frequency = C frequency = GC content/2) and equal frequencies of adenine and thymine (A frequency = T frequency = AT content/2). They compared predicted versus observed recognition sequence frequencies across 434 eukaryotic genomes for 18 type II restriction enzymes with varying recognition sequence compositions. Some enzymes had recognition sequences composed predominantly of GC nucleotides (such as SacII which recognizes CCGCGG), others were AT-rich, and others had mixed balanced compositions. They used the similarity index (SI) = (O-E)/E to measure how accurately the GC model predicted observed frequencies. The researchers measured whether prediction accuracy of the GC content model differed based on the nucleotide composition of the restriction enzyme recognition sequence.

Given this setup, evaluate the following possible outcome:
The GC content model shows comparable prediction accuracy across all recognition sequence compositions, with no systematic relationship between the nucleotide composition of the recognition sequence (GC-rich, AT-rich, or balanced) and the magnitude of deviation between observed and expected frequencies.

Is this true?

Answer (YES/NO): YES